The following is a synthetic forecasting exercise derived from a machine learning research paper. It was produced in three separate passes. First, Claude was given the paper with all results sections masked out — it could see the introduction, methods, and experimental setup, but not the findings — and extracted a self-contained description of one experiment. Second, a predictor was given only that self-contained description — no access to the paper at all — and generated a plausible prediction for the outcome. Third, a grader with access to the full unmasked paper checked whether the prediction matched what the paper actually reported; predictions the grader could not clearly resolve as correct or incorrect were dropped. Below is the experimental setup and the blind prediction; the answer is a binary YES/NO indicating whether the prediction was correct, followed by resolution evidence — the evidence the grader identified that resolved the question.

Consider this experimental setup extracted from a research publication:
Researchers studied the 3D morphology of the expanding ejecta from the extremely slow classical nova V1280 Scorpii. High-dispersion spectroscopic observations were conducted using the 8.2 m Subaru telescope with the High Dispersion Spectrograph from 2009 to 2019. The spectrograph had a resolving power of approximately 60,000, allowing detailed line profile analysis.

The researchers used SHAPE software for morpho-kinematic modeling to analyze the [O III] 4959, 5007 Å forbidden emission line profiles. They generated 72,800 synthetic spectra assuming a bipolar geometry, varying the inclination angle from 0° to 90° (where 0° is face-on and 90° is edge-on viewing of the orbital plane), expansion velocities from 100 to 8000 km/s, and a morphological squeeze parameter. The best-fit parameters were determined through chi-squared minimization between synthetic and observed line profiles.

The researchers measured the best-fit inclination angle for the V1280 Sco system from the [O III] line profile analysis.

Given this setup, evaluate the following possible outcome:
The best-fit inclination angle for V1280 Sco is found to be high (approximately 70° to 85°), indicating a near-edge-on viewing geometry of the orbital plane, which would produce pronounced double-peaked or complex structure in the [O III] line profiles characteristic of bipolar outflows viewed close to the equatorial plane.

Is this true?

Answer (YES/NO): YES